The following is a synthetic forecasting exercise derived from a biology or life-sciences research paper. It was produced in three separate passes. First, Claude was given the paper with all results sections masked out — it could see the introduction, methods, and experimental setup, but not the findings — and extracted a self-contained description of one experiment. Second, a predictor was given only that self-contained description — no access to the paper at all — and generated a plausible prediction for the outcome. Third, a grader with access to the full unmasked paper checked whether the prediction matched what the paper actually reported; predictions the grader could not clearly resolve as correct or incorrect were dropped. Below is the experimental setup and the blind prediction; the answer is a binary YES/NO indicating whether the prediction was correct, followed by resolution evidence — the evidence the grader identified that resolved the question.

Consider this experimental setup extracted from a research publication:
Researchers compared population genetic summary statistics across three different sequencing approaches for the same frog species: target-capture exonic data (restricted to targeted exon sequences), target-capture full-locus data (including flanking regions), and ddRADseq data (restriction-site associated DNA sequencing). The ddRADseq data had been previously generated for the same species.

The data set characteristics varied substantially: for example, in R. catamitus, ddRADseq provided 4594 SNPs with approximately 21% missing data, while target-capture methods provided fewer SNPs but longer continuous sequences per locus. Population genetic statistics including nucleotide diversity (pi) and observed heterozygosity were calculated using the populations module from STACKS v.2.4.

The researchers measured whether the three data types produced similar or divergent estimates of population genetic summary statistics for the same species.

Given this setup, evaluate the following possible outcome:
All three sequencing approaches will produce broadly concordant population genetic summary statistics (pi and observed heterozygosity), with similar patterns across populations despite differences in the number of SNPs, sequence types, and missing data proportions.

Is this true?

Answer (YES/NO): NO